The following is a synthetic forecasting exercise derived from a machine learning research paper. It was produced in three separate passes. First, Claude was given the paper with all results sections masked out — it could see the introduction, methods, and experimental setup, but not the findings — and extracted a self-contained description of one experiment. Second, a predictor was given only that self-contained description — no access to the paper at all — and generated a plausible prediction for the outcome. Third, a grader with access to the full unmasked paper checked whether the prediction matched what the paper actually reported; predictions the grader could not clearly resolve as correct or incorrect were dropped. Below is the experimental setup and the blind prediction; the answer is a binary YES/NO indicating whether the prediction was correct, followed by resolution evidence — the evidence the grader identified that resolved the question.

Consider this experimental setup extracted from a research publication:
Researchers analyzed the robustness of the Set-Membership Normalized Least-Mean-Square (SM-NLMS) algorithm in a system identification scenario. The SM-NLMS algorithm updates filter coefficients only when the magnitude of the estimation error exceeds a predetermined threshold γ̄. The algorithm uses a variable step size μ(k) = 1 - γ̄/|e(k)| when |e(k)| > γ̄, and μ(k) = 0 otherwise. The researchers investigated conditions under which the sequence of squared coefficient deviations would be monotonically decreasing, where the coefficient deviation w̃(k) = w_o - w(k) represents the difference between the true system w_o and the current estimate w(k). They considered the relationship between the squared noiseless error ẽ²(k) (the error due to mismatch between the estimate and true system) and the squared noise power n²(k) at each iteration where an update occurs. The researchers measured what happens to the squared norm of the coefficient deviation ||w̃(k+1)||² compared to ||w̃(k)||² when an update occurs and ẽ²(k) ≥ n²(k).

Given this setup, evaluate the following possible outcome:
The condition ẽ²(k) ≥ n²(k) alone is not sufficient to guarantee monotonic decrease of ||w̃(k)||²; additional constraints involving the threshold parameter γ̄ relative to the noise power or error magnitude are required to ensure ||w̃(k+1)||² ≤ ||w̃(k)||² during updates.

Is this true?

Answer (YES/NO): NO